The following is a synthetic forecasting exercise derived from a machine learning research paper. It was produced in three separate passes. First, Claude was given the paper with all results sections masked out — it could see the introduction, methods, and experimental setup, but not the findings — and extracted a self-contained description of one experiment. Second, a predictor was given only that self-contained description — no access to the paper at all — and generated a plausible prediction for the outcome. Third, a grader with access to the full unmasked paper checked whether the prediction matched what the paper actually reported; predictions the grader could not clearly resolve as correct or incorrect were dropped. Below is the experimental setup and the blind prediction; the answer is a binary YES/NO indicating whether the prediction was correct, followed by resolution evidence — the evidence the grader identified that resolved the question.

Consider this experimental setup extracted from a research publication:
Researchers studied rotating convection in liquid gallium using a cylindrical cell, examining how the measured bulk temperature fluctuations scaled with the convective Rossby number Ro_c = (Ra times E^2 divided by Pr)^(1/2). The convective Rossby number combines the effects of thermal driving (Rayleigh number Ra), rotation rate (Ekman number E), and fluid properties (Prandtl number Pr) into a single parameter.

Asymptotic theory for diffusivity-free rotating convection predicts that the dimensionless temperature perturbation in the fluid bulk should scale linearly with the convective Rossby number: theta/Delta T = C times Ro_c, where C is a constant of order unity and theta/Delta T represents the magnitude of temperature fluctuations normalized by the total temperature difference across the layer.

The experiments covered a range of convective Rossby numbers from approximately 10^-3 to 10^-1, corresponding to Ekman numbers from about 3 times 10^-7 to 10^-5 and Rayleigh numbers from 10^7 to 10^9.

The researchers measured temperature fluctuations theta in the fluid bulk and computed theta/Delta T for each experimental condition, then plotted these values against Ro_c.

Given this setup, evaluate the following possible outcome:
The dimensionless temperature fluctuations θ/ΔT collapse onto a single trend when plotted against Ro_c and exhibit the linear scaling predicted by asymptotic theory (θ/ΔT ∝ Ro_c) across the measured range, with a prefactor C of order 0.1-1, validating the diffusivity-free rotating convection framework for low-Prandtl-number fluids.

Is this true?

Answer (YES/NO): YES